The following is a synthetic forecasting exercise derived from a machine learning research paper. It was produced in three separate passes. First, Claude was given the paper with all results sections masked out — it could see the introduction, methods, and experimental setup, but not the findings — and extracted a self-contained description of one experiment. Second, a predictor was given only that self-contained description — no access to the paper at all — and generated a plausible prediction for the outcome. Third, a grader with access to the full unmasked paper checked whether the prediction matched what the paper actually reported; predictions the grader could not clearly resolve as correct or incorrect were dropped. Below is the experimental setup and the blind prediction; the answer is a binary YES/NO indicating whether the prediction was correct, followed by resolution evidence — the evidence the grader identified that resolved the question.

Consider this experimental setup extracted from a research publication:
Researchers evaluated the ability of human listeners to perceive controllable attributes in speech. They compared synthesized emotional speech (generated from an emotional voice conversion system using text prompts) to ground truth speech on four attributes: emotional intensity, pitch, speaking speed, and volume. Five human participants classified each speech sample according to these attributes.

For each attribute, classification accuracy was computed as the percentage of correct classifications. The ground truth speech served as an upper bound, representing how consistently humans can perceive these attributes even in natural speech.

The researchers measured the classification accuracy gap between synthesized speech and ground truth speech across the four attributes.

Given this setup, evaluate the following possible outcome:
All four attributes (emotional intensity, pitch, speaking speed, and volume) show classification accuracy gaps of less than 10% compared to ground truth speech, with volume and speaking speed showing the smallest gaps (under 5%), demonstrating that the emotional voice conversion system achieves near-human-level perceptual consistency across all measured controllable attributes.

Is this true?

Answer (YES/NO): YES